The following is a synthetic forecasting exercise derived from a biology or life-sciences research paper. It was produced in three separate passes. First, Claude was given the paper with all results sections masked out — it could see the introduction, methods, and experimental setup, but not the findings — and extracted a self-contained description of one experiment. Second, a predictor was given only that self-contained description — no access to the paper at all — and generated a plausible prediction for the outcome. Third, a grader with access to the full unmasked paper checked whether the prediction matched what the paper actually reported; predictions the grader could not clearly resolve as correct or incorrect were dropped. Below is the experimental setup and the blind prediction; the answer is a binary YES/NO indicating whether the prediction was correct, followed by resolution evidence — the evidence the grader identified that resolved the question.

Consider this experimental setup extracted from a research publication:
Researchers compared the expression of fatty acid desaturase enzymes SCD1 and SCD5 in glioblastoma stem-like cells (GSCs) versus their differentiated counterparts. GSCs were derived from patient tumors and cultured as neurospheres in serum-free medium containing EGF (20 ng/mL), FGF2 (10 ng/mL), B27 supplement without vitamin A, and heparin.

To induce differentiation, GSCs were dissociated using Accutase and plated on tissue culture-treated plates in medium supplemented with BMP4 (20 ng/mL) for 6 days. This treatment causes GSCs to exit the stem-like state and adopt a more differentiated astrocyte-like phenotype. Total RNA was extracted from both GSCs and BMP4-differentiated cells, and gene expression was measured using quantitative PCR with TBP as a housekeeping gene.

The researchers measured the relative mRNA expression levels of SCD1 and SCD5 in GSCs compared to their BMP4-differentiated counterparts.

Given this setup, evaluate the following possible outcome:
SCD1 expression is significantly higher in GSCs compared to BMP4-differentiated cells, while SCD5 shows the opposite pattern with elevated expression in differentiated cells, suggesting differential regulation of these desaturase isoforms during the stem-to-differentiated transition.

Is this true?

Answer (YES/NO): NO